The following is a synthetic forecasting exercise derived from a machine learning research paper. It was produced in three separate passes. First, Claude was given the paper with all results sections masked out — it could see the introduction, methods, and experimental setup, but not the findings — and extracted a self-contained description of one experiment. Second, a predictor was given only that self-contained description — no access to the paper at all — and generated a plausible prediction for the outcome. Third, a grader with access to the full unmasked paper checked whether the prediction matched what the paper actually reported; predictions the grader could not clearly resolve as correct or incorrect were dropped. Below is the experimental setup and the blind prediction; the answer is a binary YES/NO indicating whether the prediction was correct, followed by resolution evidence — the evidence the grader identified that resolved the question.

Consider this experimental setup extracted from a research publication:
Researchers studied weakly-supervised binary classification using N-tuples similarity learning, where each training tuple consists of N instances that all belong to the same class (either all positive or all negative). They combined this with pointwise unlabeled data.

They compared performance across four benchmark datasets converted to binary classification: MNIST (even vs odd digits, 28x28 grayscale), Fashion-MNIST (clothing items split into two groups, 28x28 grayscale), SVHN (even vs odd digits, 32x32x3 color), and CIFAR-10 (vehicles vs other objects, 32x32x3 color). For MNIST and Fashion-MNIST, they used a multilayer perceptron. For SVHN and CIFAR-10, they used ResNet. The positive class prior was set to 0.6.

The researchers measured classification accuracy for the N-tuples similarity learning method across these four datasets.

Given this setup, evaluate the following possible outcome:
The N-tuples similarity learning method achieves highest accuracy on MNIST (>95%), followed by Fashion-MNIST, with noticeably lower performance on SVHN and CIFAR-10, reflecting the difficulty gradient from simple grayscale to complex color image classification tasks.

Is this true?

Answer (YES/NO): NO